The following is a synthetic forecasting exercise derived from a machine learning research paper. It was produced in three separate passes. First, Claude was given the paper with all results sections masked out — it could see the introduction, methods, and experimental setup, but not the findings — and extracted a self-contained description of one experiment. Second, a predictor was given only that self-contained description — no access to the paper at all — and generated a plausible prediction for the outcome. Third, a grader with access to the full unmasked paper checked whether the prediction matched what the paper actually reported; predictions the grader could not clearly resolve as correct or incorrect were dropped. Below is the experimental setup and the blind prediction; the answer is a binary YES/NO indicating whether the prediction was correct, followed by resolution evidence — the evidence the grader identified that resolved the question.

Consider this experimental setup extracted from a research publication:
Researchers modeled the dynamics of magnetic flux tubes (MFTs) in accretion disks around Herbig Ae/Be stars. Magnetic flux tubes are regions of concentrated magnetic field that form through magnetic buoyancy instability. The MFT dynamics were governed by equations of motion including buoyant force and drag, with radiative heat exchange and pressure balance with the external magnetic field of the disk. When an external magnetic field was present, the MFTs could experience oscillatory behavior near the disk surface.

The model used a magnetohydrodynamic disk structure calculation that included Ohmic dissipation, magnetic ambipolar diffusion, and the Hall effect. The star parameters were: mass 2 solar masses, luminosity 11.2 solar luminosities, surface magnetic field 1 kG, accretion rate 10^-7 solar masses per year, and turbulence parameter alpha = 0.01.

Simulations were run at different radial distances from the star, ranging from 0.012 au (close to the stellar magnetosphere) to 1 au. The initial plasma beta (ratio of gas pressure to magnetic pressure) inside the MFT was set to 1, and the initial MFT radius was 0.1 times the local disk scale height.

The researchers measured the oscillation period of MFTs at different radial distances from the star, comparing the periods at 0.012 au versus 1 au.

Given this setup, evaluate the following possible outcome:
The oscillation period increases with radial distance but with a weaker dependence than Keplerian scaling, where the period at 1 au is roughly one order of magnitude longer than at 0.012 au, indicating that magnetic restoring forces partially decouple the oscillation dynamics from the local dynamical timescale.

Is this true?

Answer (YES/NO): NO